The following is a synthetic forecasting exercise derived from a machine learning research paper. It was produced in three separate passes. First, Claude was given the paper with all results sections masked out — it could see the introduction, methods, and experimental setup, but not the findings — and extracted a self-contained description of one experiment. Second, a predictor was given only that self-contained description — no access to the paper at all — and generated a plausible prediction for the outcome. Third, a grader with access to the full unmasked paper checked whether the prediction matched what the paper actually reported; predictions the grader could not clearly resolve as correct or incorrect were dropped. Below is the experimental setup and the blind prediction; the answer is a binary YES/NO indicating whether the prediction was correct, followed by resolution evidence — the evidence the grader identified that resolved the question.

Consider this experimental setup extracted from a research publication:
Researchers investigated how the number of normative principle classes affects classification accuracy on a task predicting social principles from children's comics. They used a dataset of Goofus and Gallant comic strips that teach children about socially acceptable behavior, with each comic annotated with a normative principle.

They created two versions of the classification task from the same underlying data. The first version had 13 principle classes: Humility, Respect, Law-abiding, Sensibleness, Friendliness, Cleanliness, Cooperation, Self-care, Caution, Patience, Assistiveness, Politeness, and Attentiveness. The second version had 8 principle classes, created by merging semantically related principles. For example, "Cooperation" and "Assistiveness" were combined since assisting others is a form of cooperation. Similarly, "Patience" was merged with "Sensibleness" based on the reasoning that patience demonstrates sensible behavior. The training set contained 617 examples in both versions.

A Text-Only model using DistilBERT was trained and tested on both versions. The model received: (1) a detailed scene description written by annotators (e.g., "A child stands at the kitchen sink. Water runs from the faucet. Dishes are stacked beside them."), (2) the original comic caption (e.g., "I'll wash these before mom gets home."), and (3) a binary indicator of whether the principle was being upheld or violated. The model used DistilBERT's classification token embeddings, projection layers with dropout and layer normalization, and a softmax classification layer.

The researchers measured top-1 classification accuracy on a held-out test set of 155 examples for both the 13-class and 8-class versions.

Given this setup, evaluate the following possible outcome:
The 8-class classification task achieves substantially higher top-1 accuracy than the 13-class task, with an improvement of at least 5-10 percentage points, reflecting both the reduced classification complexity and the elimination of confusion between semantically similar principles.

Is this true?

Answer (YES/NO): NO